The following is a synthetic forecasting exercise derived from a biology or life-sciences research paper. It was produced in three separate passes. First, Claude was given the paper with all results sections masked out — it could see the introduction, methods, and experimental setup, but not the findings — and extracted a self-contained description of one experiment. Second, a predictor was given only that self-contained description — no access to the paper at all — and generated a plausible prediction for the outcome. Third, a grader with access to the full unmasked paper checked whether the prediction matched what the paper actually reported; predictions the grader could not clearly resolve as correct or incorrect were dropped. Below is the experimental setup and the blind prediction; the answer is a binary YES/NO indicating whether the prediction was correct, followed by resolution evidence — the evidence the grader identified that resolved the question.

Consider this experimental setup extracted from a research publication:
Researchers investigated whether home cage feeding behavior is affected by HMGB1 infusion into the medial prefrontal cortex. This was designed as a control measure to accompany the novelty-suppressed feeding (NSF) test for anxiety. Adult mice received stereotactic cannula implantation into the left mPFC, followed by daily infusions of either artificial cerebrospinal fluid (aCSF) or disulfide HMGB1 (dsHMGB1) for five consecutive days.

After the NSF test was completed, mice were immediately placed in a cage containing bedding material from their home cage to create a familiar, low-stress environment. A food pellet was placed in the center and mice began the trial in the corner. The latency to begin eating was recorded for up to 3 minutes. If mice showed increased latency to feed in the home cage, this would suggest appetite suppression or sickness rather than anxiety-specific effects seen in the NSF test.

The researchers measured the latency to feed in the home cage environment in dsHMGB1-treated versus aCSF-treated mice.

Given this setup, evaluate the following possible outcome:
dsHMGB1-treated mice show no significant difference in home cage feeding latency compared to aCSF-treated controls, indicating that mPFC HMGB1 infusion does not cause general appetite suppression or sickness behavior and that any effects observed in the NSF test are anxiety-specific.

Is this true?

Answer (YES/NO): YES